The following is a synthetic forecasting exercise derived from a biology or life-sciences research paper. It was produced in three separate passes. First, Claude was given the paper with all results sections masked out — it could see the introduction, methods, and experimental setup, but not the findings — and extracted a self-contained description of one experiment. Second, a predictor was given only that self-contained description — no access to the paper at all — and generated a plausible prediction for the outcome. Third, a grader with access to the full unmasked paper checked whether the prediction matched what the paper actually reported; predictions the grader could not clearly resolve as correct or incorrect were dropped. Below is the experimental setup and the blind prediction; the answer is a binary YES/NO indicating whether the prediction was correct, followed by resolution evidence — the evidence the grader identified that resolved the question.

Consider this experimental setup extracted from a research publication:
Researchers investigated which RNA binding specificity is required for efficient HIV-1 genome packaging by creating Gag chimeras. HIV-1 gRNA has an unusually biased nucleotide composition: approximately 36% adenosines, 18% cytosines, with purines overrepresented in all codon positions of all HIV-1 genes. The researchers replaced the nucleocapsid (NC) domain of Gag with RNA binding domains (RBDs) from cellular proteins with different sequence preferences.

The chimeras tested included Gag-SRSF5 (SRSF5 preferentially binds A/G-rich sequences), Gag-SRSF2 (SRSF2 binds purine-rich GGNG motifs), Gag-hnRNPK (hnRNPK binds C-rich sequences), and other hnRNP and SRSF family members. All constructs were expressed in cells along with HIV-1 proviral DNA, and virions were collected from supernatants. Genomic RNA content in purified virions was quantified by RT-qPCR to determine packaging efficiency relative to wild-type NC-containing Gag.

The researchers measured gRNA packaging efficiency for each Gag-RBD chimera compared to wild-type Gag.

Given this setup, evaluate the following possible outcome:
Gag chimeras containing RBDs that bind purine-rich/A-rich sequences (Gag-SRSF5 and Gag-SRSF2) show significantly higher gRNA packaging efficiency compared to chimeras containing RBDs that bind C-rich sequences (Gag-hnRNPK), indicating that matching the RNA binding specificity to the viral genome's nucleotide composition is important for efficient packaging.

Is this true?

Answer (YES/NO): NO